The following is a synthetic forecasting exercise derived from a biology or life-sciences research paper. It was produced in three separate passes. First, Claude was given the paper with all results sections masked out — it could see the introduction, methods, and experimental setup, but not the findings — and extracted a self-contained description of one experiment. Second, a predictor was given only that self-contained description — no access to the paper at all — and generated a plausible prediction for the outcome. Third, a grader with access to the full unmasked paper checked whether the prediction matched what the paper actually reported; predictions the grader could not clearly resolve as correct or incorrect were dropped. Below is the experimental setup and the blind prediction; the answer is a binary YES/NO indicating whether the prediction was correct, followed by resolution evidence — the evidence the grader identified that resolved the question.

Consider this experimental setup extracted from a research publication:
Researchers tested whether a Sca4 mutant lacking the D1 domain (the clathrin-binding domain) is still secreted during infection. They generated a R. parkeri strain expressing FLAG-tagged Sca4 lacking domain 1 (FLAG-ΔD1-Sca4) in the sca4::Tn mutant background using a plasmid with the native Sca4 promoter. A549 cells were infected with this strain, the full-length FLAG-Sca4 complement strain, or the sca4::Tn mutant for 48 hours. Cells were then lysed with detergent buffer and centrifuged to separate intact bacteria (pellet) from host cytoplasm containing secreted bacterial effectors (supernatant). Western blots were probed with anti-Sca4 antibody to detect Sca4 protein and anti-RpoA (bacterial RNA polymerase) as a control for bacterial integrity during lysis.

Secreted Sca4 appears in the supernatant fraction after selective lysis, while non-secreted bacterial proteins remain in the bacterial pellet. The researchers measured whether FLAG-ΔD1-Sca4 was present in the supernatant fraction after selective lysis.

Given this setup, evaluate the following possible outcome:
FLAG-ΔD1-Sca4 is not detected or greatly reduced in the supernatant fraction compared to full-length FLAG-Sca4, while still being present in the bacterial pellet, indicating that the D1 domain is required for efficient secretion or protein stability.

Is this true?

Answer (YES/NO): NO